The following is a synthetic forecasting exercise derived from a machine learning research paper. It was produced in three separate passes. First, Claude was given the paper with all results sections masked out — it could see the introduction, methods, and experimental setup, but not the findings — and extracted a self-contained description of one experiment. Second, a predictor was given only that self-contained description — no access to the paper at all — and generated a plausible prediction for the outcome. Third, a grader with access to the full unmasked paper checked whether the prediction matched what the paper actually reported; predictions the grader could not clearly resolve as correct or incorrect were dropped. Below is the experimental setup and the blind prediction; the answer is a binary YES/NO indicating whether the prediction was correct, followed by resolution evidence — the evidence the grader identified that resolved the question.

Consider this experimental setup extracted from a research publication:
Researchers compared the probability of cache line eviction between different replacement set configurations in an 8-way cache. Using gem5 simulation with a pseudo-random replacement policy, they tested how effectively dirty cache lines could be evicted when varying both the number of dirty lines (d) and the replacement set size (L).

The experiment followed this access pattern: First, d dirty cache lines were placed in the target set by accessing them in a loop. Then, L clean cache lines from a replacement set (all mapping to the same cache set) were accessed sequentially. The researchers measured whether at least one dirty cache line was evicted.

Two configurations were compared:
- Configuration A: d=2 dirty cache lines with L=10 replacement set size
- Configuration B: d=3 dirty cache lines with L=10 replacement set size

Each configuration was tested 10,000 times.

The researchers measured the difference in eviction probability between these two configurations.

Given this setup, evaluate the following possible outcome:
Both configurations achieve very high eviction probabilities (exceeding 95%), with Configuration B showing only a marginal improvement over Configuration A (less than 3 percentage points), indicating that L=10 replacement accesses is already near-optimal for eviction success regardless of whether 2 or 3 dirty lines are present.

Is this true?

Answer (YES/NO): NO